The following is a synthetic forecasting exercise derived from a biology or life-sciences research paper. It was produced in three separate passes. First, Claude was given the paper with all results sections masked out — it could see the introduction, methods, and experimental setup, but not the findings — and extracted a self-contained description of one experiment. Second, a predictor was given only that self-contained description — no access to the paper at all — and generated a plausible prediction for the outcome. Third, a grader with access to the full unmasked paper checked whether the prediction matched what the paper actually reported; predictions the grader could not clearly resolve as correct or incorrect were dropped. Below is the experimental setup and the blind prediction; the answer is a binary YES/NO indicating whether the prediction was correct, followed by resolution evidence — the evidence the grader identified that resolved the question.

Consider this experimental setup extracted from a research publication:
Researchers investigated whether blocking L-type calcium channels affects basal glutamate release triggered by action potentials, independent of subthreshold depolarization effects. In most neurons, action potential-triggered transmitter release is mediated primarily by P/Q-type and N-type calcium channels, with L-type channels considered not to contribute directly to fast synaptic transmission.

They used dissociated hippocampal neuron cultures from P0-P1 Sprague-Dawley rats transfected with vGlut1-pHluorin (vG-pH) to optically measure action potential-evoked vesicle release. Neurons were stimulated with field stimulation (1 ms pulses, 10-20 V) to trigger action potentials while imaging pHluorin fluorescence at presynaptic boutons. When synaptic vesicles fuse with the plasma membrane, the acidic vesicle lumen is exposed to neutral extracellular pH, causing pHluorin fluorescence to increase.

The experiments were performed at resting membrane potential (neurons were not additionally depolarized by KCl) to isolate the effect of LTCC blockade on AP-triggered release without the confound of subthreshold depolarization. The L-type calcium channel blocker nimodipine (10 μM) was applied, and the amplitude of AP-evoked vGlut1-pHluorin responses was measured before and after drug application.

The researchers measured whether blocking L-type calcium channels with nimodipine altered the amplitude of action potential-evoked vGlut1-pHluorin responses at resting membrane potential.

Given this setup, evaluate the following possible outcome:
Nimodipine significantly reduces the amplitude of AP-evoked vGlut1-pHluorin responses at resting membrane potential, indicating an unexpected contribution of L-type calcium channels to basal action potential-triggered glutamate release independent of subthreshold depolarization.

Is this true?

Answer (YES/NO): YES